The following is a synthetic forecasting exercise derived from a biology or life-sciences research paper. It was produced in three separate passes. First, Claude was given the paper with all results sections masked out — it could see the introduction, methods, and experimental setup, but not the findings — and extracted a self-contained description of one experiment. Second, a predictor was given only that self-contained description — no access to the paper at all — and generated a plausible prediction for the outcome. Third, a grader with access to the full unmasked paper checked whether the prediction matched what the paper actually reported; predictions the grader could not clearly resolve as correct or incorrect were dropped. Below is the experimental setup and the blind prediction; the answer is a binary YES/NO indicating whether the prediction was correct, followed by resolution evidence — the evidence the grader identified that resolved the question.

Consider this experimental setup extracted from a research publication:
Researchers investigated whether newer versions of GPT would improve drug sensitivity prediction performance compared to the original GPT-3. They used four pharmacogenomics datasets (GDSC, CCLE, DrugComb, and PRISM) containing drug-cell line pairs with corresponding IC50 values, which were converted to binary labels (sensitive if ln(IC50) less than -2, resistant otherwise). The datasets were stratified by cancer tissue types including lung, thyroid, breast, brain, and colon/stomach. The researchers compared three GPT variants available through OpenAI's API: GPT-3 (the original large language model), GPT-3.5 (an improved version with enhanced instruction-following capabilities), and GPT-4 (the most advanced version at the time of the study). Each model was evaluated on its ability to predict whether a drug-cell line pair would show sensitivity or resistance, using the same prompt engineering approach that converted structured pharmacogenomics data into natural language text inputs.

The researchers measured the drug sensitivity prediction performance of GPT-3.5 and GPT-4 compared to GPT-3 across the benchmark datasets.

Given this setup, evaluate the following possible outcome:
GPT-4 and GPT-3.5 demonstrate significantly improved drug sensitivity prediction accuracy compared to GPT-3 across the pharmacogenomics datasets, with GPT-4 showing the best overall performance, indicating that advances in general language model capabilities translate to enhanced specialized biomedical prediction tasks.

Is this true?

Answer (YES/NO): NO